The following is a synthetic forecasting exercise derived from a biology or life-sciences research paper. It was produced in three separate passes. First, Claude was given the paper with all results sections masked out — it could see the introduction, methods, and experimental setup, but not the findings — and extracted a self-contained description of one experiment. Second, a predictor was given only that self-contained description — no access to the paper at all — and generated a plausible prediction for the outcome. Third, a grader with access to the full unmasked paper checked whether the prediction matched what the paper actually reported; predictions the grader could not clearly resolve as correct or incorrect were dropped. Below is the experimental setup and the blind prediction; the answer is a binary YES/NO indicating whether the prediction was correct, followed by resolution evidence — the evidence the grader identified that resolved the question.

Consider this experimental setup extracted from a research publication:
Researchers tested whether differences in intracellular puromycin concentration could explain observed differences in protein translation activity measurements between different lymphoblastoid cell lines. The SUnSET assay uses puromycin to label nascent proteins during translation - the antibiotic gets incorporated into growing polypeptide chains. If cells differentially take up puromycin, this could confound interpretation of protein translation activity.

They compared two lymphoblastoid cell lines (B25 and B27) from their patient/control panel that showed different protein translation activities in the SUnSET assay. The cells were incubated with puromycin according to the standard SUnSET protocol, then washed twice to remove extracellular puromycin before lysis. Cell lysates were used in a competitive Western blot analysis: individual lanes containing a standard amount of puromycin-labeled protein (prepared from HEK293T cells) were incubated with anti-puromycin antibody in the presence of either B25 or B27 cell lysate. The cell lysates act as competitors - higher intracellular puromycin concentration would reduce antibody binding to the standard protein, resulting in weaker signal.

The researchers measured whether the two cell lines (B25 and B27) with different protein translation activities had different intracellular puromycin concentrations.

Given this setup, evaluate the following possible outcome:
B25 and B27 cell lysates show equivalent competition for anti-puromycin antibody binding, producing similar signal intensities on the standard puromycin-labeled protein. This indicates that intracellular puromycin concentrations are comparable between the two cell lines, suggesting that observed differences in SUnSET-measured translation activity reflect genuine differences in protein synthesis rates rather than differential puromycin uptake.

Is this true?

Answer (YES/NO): YES